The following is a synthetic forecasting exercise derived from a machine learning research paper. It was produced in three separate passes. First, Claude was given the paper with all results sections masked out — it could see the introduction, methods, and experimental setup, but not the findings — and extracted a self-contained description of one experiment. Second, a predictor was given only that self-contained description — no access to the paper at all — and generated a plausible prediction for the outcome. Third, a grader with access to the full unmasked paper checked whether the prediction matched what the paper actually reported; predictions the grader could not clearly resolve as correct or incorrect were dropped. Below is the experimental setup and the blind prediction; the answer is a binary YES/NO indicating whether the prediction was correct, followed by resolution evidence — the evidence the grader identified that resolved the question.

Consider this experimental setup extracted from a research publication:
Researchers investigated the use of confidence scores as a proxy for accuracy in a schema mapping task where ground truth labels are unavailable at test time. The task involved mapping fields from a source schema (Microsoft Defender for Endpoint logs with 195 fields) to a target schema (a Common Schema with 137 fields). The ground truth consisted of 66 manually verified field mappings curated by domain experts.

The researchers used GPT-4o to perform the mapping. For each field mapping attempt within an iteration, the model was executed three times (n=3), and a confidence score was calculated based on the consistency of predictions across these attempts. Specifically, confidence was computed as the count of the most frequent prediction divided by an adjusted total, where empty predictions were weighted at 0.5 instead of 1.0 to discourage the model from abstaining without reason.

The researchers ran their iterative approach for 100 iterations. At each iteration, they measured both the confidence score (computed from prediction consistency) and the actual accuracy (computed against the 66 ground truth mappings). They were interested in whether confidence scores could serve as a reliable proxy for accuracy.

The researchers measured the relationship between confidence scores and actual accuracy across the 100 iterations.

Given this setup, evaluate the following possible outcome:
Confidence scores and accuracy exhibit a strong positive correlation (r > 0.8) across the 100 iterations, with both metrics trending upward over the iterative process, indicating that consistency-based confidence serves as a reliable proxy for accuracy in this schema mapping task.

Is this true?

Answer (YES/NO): NO